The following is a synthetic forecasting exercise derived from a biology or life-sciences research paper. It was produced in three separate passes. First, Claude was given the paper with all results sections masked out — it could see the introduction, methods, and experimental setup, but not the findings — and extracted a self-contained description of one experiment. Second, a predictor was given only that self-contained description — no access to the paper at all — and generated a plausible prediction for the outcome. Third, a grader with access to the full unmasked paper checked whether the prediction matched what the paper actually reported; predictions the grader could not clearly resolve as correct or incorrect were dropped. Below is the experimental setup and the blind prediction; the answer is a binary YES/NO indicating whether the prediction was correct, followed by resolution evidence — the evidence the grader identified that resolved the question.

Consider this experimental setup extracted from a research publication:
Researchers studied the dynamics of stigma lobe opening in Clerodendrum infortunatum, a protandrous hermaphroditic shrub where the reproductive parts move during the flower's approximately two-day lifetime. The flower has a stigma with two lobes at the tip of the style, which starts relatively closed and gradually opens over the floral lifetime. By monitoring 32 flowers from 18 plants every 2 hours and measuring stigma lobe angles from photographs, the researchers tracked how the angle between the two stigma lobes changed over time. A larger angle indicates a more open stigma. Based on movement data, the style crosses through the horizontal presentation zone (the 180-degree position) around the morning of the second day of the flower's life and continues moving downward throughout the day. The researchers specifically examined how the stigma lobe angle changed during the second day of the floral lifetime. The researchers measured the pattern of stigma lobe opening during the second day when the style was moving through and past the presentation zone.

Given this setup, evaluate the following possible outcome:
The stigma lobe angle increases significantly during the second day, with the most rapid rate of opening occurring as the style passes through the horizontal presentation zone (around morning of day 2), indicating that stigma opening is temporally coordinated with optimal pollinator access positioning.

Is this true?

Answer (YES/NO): NO